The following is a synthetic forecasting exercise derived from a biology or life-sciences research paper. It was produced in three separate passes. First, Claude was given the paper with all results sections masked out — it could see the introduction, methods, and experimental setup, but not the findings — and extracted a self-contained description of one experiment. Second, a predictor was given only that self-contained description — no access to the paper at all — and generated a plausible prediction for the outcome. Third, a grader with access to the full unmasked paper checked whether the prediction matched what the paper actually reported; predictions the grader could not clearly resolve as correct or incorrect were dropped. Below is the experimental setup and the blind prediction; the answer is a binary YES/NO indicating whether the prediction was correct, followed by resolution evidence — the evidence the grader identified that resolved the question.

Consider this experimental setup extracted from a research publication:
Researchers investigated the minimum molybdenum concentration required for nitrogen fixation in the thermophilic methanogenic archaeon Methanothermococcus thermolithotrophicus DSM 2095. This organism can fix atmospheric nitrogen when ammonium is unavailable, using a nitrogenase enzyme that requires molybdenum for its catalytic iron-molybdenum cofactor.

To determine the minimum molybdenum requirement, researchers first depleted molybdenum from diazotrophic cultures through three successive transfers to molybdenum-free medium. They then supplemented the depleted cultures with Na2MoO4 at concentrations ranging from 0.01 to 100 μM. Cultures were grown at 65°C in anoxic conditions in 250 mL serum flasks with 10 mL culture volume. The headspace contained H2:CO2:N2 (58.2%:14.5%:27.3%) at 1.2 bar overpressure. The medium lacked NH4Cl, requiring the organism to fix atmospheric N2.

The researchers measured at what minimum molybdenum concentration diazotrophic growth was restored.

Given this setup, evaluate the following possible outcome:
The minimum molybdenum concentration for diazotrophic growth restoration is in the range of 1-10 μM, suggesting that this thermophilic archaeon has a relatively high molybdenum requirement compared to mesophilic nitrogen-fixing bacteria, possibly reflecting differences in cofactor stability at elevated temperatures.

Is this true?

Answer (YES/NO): NO